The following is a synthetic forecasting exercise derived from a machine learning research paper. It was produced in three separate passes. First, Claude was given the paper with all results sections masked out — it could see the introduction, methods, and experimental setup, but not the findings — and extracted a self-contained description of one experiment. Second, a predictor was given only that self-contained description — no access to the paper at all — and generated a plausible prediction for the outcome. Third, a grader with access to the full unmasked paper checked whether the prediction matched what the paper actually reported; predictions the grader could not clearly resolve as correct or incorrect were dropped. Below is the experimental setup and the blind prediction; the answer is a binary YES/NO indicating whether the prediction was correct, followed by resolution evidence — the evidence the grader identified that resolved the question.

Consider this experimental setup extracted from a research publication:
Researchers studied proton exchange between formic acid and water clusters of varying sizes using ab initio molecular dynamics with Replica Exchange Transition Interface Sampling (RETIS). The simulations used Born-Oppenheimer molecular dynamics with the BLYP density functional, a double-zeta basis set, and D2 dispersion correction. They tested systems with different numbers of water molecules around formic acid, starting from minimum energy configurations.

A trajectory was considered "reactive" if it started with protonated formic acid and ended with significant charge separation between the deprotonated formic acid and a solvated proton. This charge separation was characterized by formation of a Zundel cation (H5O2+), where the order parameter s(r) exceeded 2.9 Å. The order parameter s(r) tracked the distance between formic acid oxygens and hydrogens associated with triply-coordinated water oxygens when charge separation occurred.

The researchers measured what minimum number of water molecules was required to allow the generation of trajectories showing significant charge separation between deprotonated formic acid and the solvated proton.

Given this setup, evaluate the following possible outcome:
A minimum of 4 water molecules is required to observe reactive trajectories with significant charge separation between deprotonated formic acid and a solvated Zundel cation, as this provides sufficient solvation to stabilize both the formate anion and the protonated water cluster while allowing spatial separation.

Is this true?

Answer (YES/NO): YES